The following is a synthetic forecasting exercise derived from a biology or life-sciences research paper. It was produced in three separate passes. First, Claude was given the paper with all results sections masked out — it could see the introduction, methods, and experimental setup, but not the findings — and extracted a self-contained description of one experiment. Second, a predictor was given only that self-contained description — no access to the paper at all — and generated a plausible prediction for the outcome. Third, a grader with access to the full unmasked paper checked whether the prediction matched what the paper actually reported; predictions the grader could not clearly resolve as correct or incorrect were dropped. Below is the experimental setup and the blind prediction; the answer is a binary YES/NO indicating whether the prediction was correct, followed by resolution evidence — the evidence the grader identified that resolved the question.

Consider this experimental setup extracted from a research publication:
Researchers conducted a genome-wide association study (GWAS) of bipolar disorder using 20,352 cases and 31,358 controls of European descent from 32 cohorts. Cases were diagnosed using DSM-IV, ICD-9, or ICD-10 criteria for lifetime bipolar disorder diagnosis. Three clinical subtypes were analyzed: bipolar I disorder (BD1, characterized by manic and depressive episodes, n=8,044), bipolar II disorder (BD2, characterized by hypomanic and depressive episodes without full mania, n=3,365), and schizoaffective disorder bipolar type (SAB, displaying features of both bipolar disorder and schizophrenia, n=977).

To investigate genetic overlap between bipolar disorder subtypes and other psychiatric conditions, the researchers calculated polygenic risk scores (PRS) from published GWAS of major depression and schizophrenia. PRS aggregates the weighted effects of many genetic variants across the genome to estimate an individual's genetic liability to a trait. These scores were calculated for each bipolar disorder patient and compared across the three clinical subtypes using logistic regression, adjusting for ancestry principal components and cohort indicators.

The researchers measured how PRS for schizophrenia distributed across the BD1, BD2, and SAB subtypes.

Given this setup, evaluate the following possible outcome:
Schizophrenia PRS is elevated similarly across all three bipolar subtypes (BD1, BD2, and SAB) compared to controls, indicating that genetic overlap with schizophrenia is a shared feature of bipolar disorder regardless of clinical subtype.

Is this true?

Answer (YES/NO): NO